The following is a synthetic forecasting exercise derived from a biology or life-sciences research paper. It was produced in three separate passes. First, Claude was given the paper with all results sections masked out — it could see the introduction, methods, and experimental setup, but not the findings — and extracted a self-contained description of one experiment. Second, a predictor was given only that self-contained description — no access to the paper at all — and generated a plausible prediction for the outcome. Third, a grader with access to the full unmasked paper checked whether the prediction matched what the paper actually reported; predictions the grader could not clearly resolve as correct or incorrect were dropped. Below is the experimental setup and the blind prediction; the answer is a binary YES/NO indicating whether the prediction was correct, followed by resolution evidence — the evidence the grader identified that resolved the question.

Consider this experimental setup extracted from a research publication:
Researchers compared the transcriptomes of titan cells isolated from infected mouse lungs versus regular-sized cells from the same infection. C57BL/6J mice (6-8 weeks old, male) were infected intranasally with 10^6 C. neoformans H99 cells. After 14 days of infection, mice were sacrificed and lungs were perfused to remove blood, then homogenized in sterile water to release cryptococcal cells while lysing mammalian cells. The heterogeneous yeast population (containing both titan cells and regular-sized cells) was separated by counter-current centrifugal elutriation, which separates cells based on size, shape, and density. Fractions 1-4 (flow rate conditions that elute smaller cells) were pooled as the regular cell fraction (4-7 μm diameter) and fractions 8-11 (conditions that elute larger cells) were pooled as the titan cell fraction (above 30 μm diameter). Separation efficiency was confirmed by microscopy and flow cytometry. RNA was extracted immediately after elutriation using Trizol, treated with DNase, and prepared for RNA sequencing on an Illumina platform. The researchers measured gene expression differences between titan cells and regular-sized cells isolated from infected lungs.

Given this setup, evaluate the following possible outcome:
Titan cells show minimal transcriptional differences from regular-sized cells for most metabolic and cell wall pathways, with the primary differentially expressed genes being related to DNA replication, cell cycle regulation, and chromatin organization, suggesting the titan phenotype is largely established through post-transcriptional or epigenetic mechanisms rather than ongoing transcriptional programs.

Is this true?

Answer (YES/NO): NO